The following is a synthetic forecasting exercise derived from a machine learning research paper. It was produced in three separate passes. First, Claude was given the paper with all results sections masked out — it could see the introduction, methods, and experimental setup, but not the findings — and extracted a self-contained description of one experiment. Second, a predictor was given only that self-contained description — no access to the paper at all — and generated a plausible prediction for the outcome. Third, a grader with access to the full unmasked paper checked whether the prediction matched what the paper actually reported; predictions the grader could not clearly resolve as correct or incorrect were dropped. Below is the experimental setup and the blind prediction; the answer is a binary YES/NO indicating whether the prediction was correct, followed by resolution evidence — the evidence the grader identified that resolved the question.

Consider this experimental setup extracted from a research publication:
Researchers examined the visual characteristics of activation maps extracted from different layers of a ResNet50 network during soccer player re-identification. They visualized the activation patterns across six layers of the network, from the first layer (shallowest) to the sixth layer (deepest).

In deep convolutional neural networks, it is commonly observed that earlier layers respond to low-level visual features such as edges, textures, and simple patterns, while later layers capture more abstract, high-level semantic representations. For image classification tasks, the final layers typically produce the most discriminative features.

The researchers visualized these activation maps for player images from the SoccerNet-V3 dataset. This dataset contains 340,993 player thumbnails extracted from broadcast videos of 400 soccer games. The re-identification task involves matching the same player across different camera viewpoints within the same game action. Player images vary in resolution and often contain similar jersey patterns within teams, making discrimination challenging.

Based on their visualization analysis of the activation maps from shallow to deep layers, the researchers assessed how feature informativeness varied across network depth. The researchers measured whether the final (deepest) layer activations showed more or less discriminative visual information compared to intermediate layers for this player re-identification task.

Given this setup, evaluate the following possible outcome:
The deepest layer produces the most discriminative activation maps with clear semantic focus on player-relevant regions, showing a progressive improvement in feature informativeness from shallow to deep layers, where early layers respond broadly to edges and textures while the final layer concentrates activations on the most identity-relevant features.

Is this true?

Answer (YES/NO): NO